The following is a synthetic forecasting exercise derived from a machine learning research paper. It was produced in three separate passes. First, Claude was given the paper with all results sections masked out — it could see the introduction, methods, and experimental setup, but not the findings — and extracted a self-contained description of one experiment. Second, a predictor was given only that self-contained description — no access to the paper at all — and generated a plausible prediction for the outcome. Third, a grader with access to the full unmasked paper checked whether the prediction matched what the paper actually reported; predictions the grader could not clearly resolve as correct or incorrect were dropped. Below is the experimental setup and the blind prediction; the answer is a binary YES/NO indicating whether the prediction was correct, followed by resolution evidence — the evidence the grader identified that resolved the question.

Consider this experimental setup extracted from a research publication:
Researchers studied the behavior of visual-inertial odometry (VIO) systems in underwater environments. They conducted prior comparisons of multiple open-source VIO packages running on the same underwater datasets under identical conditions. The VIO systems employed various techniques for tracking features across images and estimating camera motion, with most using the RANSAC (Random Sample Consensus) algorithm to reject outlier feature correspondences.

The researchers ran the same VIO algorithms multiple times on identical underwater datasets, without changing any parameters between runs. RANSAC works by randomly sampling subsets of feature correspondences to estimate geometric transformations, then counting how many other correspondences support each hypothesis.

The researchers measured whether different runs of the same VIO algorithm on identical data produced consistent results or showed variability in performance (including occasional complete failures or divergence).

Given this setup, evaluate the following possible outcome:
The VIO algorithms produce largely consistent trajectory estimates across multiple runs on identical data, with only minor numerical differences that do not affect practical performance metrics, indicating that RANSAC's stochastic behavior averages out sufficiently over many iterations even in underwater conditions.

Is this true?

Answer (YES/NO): NO